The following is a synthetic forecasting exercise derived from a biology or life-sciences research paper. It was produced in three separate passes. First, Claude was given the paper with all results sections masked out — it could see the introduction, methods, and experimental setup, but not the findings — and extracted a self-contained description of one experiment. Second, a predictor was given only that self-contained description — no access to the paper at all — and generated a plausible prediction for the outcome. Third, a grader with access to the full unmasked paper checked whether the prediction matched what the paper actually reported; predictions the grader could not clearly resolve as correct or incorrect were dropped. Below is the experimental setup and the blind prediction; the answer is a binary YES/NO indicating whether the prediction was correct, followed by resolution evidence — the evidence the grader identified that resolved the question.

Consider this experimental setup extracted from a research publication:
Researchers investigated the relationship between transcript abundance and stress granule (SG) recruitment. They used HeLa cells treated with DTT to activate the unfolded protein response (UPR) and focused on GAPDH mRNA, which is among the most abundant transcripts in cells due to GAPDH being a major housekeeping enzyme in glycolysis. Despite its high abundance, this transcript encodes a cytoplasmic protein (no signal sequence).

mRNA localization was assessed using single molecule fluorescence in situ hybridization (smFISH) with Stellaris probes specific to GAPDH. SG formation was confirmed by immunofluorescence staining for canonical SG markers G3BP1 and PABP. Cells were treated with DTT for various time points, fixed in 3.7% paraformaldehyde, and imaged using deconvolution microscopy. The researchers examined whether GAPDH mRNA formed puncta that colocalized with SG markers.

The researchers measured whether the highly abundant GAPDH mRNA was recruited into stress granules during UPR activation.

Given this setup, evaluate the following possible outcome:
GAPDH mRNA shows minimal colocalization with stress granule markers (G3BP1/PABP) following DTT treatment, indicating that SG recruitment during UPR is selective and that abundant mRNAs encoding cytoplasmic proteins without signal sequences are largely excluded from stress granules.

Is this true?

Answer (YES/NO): YES